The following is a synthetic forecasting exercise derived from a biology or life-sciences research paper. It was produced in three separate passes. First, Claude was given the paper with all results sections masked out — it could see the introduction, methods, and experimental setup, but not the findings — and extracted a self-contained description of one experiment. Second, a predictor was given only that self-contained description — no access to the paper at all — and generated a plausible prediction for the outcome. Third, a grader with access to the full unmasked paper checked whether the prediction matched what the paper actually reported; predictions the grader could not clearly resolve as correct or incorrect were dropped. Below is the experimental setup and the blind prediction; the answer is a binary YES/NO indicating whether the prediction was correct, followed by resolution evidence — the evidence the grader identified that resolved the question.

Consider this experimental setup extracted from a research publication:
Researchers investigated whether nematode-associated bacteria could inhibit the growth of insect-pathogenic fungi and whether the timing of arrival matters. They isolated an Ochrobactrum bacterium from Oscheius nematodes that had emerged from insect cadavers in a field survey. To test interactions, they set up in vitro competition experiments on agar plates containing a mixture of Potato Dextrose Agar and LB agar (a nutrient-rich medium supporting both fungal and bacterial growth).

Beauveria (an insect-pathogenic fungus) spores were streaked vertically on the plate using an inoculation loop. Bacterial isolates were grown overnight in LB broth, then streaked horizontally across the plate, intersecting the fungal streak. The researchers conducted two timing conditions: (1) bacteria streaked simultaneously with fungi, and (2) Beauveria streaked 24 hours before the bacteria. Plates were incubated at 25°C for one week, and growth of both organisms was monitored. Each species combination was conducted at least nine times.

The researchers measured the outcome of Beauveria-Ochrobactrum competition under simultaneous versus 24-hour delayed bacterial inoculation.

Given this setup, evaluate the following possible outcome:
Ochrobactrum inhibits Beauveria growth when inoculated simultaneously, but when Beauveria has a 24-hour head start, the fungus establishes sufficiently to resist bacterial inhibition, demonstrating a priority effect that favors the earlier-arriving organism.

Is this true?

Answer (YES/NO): NO